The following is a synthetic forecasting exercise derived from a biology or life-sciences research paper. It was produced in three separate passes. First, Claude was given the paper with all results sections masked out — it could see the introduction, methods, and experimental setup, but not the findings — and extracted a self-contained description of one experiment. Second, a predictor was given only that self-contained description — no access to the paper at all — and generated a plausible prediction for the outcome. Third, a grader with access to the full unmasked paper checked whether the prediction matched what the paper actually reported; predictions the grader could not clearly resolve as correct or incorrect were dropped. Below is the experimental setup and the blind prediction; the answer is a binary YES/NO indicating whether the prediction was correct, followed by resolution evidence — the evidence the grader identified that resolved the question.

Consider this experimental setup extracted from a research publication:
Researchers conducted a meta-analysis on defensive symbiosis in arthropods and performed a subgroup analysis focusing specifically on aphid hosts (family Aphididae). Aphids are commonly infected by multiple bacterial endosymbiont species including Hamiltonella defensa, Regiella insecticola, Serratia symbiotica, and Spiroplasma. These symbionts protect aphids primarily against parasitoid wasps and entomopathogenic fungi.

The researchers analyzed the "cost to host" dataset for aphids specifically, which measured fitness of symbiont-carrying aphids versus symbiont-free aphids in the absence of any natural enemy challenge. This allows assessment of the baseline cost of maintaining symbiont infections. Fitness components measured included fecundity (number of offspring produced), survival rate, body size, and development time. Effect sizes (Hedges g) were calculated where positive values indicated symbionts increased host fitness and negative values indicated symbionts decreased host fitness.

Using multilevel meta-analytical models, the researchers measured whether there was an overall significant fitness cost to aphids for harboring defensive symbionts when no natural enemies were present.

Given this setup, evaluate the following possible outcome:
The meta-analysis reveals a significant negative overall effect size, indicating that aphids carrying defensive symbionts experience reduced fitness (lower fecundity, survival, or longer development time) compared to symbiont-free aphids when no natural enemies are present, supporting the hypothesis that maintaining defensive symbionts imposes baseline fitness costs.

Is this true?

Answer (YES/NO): YES